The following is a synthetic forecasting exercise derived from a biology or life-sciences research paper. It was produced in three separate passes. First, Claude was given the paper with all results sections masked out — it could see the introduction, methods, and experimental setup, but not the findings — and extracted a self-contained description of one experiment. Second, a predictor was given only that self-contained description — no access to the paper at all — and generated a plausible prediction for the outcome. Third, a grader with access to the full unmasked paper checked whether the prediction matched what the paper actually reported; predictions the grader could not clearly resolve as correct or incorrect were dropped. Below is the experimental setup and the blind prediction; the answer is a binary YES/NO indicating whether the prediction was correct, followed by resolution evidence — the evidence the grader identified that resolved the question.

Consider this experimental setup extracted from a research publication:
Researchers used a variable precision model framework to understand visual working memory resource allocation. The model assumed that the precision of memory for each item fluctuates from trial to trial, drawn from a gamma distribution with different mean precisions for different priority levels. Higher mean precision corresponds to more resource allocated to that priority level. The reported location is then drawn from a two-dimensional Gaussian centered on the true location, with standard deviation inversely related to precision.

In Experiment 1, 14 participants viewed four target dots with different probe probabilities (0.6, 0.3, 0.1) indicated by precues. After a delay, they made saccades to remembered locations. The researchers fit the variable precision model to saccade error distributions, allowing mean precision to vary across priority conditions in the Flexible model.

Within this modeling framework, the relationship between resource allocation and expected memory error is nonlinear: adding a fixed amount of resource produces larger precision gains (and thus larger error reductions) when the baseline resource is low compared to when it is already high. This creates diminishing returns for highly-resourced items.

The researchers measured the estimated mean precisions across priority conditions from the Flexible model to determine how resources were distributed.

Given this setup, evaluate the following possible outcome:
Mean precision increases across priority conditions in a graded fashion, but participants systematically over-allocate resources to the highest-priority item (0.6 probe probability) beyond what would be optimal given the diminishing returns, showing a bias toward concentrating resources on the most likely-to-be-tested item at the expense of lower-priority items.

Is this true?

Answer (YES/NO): NO